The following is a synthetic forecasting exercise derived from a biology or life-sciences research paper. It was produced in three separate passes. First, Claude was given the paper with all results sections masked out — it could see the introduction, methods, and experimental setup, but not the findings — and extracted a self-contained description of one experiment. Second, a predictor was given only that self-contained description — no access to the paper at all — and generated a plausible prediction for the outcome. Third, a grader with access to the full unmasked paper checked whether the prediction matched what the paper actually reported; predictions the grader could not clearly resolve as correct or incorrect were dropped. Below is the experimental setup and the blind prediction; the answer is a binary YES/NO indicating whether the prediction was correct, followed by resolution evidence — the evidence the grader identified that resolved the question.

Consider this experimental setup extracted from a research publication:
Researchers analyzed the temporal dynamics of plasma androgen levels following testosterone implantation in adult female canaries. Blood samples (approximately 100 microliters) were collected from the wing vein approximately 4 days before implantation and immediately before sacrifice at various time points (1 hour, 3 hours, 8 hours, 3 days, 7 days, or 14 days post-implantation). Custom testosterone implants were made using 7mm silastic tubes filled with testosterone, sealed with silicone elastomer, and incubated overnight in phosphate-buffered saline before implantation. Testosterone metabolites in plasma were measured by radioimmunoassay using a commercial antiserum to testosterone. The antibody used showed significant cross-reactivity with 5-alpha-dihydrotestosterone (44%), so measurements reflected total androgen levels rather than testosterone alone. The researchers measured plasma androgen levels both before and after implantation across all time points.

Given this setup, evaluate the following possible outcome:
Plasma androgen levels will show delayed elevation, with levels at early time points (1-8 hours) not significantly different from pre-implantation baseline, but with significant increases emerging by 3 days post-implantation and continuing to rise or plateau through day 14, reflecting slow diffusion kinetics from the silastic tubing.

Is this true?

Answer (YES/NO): NO